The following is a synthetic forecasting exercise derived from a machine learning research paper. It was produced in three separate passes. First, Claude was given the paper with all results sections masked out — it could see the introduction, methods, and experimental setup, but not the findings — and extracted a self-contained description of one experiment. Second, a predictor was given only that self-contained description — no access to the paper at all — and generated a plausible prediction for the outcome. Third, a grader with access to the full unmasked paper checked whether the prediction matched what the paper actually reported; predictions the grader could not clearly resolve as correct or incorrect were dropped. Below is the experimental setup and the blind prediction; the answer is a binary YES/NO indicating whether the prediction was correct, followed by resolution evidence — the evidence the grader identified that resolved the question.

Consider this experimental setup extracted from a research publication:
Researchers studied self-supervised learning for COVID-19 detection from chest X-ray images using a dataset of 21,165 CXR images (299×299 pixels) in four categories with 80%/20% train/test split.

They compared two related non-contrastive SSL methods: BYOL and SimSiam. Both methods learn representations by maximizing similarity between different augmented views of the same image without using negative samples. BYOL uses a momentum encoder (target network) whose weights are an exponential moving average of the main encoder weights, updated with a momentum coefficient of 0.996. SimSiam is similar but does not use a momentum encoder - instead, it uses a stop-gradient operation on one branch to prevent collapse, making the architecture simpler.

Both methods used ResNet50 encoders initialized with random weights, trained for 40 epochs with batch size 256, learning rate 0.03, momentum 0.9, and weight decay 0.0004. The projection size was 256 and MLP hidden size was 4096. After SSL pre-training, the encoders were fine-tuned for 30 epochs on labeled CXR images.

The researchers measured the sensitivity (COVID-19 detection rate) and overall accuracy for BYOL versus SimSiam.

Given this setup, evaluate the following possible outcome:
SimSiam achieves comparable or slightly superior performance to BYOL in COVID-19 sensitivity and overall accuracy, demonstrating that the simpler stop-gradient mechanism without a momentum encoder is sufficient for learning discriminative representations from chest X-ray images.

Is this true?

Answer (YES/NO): NO